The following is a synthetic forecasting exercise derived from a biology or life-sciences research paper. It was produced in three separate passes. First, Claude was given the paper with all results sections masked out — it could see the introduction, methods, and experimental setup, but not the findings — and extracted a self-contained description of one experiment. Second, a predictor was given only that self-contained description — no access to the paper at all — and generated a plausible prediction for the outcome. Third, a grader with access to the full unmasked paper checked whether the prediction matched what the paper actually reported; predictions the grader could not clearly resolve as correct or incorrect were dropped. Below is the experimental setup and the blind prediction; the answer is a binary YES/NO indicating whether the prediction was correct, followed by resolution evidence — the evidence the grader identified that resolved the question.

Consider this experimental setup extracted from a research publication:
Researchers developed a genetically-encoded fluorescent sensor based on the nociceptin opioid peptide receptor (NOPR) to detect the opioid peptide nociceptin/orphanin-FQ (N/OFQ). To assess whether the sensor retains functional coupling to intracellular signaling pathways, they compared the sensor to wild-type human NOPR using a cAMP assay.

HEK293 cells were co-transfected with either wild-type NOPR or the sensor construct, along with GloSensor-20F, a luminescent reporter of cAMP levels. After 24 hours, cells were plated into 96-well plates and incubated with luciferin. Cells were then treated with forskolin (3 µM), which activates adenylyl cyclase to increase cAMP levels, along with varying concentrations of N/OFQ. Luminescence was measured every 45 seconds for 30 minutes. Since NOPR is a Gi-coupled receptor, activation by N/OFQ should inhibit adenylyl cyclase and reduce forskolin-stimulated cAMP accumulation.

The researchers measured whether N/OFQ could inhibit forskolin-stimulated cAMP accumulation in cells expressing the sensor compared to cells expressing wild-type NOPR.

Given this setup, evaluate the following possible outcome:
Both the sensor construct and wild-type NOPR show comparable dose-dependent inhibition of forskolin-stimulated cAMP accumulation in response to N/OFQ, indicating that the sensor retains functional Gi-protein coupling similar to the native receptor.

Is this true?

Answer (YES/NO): NO